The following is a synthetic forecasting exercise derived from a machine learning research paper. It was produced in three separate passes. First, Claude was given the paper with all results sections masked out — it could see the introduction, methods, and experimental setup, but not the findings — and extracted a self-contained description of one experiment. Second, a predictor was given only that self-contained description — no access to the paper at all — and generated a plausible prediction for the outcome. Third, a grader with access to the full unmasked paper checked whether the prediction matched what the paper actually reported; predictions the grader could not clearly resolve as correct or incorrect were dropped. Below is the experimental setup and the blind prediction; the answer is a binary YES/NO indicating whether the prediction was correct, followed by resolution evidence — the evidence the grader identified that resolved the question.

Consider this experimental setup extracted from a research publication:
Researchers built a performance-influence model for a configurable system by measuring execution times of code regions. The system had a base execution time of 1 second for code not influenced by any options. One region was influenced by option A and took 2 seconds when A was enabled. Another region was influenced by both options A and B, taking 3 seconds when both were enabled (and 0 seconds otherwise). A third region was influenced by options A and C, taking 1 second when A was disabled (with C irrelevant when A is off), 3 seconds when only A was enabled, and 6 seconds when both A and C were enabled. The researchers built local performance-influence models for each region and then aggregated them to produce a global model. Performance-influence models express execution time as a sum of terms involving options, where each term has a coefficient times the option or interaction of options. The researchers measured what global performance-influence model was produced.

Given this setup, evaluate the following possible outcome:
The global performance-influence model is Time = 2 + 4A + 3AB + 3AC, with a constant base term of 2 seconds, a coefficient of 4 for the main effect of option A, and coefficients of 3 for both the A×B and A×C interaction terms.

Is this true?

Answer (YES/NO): NO